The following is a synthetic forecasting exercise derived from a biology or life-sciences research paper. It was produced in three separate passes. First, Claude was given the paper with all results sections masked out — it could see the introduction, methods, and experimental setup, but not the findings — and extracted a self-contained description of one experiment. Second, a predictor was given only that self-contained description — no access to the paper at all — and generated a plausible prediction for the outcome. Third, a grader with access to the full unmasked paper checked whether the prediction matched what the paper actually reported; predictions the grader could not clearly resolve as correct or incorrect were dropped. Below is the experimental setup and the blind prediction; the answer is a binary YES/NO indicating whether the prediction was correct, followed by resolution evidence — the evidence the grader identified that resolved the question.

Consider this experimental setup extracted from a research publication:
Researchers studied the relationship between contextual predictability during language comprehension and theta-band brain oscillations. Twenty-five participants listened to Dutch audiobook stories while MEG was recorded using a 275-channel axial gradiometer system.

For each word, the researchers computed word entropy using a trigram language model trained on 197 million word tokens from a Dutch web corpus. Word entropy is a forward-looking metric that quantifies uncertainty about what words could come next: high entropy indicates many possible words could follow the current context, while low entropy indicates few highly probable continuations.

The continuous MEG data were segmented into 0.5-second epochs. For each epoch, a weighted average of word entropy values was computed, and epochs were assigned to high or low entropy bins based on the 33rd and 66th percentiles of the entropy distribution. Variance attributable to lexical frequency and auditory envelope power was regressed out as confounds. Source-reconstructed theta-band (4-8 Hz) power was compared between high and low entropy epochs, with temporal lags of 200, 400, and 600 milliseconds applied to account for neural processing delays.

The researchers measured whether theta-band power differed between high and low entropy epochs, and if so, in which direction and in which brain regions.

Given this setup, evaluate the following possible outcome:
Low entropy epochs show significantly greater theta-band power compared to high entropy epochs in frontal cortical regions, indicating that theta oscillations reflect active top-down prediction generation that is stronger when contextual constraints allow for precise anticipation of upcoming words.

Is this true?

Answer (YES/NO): NO